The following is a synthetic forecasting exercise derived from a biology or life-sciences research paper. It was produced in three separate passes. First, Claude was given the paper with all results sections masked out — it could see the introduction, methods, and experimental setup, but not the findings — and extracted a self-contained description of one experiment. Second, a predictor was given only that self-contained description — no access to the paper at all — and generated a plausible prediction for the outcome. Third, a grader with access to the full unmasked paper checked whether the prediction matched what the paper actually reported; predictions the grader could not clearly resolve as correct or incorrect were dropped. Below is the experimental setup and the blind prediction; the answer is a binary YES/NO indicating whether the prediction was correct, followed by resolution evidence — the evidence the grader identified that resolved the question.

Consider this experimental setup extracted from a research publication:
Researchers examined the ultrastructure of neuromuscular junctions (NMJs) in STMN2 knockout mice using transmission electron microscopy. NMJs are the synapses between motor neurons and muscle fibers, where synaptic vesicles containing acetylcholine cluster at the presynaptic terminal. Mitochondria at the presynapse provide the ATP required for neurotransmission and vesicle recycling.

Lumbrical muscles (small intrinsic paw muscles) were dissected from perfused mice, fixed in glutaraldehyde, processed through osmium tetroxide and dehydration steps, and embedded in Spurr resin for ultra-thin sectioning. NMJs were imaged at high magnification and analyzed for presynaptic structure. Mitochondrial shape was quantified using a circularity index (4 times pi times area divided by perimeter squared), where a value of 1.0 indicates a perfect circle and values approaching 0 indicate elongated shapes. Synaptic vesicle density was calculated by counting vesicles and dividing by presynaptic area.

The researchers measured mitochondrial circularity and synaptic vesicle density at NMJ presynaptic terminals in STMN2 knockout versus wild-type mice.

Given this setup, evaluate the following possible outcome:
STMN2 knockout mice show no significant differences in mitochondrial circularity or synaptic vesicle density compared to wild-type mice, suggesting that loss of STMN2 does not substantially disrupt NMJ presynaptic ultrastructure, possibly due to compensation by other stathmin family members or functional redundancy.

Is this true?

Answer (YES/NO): NO